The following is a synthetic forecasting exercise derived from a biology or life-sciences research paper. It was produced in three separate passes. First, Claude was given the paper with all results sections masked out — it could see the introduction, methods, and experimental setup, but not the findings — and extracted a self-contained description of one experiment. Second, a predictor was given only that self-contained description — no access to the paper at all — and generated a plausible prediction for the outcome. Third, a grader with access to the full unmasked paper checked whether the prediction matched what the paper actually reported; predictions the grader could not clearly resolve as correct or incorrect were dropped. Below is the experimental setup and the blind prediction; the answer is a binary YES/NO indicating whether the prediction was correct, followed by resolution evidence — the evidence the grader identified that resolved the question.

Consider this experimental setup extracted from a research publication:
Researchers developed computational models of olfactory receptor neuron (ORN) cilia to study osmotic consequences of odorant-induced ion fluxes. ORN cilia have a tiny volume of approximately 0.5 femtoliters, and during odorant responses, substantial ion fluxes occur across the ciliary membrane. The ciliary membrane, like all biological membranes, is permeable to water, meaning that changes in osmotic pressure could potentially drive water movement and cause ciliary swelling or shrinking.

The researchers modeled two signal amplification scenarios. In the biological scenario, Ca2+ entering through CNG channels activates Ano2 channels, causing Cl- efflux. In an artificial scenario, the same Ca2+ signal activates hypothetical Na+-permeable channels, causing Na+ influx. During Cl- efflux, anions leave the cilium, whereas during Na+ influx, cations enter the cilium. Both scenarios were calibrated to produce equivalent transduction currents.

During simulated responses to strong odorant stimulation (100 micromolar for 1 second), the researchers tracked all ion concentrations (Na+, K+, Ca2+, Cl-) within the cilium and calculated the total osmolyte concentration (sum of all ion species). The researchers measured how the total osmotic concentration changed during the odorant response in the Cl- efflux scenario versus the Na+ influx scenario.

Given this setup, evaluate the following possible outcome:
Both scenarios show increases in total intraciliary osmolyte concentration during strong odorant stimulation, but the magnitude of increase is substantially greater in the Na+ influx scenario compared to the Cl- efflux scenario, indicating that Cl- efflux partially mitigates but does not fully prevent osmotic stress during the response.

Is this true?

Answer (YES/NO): NO